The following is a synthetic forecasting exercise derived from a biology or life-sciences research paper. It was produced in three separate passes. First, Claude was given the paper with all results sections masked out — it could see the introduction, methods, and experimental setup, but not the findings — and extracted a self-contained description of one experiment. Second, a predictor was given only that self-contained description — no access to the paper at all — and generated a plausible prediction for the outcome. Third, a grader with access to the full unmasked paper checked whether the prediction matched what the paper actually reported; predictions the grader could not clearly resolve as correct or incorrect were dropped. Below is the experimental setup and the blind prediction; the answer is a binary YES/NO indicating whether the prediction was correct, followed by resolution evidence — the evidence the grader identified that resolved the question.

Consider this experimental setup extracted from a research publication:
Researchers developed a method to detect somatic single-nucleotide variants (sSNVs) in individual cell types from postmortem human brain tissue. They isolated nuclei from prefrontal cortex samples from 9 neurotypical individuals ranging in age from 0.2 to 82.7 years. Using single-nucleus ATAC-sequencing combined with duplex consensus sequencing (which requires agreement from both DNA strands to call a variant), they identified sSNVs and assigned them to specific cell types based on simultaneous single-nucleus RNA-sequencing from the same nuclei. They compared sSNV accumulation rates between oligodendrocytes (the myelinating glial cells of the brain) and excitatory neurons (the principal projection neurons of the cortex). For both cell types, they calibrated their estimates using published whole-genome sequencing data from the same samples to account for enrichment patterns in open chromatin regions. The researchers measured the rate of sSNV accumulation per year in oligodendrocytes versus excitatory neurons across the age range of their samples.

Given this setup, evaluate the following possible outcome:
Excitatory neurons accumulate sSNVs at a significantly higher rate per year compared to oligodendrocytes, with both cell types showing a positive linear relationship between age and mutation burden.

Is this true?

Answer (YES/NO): NO